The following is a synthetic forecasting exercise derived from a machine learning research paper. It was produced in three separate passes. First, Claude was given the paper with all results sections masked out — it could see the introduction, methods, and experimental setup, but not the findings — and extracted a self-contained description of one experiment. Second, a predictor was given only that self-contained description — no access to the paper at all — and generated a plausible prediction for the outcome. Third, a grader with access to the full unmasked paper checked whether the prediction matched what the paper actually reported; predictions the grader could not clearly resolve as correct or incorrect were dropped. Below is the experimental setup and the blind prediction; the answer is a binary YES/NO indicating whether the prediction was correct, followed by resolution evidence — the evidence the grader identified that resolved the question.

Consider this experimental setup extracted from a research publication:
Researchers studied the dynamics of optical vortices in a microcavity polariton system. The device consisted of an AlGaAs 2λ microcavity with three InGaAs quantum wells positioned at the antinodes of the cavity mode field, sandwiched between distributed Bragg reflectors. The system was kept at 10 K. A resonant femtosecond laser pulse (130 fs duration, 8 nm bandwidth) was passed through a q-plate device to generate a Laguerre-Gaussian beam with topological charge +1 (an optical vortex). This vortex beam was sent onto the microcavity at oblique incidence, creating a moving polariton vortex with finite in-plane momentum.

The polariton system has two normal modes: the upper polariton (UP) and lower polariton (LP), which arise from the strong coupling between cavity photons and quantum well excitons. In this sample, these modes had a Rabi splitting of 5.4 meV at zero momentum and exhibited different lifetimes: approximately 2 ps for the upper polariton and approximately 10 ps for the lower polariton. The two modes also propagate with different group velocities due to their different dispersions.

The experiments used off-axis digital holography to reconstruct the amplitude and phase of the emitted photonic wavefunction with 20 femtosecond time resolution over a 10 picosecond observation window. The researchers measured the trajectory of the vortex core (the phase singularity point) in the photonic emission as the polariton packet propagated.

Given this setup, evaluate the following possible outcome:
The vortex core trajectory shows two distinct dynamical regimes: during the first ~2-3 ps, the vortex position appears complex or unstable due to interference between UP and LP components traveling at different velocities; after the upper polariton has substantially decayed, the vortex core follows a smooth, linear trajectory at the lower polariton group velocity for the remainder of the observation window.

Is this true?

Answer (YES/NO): NO